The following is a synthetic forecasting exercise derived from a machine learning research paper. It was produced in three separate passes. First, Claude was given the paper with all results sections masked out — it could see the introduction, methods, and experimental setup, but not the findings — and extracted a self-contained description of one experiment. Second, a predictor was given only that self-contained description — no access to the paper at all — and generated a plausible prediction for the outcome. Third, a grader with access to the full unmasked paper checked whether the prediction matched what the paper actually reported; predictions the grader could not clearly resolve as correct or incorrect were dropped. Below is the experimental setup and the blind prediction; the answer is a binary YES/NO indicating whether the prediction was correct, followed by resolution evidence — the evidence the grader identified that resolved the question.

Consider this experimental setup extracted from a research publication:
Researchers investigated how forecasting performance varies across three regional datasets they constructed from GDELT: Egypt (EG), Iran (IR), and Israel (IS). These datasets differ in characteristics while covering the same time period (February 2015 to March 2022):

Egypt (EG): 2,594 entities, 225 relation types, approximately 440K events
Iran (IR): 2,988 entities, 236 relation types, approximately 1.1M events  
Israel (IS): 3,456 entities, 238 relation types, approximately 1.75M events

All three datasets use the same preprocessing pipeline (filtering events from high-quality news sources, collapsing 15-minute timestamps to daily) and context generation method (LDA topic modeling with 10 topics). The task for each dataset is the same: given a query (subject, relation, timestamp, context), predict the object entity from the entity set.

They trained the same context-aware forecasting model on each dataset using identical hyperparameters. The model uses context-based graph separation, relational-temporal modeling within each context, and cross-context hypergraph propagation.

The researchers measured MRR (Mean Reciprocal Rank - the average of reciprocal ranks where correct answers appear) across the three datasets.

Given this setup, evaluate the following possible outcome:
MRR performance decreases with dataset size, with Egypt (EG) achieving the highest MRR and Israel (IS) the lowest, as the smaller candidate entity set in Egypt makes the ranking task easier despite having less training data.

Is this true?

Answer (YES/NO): NO